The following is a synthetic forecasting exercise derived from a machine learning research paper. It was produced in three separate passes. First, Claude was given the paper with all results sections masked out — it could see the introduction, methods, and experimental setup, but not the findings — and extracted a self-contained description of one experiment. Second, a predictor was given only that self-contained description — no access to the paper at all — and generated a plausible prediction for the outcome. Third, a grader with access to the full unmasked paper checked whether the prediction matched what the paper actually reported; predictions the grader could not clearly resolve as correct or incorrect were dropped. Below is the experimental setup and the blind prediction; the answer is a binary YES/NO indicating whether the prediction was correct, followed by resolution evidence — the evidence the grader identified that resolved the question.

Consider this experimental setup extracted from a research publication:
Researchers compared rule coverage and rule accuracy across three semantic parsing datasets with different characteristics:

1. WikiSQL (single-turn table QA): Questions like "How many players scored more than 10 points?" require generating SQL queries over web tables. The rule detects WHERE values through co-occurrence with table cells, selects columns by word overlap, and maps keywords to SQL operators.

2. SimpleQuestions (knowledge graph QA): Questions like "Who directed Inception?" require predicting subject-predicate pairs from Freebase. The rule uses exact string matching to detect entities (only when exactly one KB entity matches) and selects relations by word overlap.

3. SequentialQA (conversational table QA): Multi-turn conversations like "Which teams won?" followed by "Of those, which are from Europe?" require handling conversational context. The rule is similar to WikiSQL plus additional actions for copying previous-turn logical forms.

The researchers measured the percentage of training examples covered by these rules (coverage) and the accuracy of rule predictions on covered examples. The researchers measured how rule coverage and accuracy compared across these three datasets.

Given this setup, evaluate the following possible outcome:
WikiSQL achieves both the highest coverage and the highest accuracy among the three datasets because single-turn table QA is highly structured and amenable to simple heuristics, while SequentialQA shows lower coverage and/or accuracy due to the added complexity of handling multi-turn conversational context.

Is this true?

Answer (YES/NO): NO